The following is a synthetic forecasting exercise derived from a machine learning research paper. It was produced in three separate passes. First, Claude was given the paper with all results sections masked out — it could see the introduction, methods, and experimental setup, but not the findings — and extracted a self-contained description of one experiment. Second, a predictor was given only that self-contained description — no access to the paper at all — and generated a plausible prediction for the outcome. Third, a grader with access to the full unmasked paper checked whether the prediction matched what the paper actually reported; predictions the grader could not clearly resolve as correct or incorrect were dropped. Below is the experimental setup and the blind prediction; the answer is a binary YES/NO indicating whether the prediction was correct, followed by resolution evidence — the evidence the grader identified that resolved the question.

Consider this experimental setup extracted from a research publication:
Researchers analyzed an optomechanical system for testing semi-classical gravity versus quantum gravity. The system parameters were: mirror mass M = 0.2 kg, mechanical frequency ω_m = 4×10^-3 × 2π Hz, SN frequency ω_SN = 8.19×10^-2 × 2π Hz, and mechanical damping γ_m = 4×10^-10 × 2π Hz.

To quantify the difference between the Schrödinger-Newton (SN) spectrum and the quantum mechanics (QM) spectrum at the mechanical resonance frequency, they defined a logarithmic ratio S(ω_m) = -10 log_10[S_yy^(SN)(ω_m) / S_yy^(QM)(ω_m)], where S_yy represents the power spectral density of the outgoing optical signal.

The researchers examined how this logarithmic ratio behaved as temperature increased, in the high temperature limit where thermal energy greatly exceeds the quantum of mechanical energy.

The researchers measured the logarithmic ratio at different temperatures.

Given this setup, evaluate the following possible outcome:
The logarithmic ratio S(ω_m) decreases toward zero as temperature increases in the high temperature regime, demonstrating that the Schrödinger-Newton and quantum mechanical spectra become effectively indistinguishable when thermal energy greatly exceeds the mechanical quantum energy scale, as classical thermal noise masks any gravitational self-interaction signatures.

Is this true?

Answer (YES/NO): YES